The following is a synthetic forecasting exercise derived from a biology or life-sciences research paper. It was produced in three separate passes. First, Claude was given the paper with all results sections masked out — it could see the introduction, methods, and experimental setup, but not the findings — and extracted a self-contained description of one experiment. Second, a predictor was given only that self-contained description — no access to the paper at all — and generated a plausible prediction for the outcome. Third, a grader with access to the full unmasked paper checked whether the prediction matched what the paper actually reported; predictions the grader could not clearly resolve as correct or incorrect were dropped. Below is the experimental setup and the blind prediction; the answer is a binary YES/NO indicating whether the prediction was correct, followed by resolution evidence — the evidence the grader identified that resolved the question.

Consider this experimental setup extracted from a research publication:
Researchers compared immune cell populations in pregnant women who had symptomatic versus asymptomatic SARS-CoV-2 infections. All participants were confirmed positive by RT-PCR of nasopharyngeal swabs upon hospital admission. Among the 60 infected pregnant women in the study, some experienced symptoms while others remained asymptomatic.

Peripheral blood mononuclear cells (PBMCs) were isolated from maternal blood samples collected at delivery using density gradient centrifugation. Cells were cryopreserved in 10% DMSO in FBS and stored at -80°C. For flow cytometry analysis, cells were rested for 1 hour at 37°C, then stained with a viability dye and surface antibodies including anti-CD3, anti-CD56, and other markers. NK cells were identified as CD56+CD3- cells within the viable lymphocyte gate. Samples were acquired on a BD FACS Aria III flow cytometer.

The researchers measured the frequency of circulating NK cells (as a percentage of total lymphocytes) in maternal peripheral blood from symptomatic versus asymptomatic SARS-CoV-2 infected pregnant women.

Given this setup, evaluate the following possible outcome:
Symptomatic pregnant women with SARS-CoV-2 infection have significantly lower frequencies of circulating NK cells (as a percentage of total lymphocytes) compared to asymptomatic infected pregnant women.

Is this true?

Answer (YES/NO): YES